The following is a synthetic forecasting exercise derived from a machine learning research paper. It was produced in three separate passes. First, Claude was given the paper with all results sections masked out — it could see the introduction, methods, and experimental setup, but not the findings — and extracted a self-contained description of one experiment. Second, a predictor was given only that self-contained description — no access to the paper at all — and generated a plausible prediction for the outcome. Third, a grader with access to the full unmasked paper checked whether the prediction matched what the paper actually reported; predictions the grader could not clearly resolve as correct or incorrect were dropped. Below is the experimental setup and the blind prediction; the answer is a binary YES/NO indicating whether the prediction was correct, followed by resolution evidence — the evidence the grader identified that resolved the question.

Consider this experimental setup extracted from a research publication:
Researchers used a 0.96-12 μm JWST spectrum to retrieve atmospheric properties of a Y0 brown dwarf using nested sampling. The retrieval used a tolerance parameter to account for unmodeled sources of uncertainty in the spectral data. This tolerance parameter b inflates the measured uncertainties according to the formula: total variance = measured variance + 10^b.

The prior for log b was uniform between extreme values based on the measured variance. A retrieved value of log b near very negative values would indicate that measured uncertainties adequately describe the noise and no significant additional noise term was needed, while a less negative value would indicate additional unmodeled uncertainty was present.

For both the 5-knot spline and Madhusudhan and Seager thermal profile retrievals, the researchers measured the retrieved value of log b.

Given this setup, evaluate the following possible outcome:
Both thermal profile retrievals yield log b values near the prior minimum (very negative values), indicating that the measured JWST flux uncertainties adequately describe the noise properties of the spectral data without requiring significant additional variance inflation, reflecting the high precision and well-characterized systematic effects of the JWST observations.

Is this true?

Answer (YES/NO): YES